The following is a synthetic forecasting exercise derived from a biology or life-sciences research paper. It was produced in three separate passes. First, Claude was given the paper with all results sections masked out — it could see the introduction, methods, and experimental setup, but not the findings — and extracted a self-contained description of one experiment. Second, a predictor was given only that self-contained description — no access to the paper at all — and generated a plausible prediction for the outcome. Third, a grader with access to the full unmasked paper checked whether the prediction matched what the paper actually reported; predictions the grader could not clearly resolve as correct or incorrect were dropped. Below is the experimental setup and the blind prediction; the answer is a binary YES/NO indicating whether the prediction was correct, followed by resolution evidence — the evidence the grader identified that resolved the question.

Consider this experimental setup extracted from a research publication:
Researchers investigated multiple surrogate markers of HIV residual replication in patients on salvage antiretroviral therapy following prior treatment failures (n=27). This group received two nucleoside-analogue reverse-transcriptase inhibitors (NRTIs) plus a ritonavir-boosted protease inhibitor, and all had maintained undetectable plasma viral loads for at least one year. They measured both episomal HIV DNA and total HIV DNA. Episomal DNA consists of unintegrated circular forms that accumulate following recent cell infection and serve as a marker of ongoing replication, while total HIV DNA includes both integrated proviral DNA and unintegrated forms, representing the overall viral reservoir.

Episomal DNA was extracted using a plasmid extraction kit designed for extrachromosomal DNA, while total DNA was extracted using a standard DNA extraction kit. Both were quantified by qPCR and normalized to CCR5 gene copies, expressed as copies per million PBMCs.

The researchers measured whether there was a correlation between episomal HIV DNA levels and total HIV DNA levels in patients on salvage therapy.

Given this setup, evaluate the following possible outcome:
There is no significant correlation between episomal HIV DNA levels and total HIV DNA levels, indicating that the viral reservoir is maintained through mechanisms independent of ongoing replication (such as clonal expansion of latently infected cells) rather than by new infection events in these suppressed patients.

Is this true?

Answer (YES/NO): NO